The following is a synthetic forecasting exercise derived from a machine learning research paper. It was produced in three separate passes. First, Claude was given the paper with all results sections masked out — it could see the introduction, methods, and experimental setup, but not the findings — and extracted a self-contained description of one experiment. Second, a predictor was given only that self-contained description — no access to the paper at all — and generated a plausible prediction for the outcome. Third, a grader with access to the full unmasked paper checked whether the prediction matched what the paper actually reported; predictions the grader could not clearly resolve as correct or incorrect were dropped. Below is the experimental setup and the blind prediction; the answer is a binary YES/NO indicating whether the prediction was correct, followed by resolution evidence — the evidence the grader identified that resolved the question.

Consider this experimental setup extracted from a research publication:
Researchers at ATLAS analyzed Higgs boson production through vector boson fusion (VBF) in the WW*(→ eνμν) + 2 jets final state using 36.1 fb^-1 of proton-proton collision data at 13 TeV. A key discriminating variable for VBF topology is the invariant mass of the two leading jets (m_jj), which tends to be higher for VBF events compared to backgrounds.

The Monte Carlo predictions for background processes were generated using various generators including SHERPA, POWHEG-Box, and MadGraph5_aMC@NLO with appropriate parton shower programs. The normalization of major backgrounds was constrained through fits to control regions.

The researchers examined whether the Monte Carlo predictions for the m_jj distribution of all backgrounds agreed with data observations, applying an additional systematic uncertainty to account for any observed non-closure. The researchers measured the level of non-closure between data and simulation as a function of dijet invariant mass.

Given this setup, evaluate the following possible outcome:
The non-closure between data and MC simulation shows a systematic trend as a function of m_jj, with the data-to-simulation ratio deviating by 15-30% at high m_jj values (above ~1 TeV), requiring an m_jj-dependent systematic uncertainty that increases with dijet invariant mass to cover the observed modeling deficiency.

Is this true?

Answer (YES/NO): NO